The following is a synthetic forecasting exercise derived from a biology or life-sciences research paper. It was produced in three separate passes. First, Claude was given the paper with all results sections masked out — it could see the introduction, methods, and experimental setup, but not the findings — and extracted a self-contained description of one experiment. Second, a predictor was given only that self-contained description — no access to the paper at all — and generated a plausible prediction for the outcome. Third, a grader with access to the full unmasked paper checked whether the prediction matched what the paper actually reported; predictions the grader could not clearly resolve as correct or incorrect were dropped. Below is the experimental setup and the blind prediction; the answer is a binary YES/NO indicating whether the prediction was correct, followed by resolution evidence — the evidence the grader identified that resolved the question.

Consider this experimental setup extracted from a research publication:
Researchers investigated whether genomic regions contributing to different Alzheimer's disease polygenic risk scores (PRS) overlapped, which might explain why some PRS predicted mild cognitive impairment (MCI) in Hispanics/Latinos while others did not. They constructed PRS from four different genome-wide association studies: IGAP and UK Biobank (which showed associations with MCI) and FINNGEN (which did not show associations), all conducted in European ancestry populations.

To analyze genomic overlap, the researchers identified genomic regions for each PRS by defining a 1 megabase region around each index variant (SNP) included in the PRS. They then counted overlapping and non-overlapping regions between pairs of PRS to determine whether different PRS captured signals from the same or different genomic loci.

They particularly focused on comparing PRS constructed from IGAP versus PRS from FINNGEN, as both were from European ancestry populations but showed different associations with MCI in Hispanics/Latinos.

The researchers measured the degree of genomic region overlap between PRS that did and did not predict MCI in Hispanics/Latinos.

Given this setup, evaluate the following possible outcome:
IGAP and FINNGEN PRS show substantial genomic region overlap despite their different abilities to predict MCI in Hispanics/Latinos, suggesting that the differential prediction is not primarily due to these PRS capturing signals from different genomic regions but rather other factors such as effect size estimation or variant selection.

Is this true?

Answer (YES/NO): YES